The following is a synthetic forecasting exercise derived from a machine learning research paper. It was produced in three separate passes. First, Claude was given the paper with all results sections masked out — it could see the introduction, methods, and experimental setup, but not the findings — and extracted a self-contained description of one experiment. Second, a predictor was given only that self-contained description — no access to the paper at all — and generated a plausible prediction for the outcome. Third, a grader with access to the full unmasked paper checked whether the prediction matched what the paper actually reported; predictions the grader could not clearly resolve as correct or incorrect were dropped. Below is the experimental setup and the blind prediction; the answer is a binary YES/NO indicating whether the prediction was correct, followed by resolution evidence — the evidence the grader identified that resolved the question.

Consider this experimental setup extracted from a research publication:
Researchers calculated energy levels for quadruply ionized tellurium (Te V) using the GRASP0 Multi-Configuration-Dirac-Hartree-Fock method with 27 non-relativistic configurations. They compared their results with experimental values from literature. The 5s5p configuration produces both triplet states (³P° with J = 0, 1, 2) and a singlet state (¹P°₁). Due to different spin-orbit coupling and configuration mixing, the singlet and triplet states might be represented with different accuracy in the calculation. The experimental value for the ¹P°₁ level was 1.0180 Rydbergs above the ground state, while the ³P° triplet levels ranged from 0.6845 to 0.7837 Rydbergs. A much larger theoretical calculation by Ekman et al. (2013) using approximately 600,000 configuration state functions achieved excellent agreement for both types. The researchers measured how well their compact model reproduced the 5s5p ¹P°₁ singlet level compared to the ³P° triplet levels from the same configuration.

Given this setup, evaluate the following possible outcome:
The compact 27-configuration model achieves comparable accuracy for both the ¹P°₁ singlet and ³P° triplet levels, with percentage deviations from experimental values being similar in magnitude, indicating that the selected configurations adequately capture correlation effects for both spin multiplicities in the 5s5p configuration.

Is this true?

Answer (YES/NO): NO